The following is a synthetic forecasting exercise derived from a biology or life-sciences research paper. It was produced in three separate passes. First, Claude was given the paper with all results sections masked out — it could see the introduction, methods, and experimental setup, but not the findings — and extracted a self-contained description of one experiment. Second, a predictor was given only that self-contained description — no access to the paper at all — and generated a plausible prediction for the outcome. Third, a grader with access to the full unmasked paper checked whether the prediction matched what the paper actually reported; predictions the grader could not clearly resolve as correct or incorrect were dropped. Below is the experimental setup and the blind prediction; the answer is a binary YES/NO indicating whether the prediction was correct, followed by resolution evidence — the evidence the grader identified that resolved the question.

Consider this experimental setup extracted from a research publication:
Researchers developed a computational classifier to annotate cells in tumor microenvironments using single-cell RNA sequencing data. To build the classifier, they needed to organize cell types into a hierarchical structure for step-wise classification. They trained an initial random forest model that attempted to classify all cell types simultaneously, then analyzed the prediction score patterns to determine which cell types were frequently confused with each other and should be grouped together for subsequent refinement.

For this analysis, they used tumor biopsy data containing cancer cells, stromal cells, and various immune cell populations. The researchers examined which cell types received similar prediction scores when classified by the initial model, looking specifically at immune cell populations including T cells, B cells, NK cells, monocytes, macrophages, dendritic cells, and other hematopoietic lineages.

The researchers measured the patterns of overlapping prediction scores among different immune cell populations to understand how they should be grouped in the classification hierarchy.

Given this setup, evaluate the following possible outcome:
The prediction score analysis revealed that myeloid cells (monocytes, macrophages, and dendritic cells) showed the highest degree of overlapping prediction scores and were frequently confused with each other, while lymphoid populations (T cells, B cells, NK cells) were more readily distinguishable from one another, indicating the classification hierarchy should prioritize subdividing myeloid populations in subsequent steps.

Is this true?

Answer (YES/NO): NO